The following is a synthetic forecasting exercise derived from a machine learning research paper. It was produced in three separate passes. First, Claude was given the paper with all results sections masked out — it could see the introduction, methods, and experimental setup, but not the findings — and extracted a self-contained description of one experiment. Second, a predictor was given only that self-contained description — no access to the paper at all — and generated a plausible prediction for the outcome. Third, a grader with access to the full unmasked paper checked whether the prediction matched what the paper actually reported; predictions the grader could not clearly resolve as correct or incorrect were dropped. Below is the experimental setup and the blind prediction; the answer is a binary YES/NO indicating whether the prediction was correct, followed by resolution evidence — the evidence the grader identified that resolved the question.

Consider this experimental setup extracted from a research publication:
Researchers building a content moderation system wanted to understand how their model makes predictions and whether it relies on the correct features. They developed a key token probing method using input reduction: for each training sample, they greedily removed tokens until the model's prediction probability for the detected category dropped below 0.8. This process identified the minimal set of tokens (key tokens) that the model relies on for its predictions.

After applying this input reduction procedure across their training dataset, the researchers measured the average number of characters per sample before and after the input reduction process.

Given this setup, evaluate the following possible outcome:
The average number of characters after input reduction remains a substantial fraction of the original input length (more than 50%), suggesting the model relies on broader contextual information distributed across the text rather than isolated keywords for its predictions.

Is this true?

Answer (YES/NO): NO